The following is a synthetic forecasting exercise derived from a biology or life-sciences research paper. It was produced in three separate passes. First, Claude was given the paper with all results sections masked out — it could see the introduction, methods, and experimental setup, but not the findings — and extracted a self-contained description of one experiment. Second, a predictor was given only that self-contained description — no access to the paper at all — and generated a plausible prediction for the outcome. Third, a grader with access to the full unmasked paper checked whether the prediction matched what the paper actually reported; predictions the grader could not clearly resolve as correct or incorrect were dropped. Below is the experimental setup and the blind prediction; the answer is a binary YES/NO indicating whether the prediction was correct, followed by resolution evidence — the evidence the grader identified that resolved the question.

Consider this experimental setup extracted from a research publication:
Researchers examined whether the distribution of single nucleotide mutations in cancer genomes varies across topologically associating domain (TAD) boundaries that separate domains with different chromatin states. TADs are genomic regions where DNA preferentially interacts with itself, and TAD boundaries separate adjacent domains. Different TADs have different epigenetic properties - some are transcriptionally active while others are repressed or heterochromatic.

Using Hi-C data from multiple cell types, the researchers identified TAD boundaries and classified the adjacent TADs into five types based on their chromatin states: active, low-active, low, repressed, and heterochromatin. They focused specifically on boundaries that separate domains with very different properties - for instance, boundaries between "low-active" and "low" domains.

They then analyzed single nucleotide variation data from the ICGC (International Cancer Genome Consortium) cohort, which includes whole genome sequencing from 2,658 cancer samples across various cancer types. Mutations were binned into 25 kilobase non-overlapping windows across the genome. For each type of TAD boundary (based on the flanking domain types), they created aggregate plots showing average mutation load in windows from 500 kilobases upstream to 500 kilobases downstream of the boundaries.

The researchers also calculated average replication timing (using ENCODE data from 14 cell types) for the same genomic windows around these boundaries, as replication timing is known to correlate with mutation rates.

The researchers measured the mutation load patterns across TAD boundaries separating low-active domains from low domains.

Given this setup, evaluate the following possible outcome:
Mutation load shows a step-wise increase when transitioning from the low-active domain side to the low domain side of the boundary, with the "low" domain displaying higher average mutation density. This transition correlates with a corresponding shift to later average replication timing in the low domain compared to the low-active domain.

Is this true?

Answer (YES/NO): YES